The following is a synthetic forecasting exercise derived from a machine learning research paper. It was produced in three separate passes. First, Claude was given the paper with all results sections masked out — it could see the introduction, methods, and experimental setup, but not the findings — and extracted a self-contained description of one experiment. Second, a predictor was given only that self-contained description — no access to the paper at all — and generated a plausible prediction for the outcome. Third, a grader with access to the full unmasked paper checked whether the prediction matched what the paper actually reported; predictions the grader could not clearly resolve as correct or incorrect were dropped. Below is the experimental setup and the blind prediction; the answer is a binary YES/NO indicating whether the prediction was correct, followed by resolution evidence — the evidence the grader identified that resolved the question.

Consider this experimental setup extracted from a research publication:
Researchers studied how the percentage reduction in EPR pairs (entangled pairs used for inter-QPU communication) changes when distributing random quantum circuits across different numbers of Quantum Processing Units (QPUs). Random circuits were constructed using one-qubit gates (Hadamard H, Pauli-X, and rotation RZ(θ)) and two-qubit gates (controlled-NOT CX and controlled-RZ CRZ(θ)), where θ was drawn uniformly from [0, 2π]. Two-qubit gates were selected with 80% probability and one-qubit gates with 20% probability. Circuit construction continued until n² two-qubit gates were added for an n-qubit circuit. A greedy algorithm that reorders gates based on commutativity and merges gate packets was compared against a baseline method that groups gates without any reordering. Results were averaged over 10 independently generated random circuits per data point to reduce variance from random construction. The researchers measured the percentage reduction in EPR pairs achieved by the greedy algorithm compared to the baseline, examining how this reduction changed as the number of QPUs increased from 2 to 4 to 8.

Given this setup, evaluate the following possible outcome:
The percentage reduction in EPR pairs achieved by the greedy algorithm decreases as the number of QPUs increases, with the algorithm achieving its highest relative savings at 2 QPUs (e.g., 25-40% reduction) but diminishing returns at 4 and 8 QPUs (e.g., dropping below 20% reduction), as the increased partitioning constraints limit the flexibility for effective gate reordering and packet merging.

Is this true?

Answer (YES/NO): YES